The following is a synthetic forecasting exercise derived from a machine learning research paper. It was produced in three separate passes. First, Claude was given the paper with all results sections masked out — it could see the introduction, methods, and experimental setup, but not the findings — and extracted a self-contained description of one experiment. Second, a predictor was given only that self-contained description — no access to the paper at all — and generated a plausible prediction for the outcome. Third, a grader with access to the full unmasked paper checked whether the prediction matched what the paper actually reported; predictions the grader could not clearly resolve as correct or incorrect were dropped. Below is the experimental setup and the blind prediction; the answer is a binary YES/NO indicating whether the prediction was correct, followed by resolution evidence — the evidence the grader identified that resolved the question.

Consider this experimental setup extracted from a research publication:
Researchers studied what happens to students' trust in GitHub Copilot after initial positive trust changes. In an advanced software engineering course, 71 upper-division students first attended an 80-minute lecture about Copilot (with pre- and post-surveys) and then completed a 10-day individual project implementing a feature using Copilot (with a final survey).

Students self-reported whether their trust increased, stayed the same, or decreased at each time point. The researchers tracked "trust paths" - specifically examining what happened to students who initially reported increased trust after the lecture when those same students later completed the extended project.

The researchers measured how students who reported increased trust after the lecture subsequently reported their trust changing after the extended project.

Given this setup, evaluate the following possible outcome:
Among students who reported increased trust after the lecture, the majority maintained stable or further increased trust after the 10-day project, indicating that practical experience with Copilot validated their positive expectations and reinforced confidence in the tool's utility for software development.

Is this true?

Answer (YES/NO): YES